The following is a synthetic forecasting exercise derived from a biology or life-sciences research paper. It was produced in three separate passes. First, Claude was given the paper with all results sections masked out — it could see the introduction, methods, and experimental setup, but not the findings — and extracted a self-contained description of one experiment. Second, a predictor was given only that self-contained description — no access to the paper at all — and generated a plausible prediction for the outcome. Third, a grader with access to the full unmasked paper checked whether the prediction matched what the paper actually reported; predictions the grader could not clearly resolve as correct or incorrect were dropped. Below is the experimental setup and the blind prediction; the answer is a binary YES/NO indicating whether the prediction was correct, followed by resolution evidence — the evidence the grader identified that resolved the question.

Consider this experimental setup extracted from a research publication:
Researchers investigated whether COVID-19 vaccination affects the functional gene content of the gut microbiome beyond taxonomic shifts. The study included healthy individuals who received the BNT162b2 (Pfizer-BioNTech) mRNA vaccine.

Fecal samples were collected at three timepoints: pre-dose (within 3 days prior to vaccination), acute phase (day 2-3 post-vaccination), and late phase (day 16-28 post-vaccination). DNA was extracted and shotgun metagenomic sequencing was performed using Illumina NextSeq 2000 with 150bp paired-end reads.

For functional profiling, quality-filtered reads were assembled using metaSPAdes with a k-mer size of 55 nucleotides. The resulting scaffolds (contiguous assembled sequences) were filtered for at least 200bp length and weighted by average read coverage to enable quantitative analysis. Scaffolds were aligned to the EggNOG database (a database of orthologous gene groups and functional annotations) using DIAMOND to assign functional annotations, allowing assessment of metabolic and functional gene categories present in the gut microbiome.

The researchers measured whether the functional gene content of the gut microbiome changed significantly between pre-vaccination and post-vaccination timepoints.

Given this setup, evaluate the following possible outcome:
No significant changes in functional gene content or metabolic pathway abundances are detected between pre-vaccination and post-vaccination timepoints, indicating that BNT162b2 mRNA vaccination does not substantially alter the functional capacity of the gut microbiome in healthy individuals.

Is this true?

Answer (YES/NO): YES